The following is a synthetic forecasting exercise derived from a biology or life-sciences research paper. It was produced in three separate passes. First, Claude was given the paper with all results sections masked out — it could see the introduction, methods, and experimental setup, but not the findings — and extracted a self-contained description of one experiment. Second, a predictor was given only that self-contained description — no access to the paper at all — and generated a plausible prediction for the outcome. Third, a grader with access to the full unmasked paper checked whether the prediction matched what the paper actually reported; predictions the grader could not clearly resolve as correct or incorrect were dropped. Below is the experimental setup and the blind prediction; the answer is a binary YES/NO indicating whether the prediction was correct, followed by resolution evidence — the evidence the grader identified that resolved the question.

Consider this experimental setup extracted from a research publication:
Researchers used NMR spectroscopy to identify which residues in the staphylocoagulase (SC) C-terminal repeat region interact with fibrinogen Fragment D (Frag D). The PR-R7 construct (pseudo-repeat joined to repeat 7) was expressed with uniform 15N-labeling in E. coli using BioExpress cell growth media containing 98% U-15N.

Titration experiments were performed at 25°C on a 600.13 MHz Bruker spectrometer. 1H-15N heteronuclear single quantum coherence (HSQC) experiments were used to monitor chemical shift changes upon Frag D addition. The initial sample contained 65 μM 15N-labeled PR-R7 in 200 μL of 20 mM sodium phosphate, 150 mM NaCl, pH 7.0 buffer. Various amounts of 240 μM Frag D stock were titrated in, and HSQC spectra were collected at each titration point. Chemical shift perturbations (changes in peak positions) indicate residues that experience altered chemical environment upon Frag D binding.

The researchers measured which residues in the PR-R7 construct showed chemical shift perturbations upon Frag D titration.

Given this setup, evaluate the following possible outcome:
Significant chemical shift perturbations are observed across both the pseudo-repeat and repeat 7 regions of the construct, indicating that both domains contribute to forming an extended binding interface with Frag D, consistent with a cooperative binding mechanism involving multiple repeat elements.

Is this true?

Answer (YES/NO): YES